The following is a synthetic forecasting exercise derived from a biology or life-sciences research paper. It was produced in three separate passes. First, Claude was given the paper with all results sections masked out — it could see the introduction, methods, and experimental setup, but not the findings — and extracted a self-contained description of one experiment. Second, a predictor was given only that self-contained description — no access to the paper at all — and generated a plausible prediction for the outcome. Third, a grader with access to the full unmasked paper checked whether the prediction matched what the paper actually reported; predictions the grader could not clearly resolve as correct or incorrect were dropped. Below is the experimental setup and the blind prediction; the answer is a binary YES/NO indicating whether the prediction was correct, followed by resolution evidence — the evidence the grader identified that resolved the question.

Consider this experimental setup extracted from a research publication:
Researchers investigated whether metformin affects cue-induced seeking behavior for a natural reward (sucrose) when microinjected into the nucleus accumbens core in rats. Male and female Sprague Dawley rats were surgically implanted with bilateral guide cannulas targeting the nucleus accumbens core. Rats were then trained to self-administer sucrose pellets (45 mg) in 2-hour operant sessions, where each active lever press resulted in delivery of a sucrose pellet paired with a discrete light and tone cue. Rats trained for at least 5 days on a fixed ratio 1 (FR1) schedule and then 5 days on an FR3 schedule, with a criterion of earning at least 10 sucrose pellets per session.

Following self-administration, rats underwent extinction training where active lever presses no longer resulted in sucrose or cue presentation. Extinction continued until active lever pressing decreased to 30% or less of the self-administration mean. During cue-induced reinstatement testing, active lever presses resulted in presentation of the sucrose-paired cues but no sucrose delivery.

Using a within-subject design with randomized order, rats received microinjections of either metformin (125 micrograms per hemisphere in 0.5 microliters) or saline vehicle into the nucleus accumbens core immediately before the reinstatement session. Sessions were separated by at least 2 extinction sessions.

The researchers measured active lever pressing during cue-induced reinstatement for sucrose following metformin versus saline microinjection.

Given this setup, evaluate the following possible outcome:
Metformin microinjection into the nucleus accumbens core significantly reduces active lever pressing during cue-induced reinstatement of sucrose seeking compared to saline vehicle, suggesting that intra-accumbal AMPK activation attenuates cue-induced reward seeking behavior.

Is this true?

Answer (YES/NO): NO